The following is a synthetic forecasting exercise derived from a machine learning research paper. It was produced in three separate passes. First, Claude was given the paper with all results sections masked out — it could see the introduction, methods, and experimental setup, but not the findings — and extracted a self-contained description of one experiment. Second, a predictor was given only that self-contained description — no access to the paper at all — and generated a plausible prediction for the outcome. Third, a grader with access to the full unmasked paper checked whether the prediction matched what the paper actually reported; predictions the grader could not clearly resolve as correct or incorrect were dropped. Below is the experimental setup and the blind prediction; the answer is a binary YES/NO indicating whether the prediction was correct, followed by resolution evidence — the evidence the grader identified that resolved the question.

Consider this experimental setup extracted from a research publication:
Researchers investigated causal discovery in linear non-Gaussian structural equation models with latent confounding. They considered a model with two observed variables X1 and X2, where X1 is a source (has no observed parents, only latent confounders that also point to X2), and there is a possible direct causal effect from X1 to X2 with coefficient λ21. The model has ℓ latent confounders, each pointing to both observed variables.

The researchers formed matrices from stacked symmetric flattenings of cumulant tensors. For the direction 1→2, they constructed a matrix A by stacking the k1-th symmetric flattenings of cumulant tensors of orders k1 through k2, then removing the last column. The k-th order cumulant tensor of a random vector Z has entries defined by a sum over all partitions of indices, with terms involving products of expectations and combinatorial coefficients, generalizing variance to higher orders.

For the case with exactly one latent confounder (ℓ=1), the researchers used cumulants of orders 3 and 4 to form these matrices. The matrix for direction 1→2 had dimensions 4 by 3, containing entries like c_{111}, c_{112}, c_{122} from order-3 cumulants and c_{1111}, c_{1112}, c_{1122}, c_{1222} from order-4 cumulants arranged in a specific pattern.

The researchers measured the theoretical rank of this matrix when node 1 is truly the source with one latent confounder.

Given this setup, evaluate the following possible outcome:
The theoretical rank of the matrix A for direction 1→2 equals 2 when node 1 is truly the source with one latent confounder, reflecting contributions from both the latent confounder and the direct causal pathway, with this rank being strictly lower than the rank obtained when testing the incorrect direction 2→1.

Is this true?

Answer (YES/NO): YES